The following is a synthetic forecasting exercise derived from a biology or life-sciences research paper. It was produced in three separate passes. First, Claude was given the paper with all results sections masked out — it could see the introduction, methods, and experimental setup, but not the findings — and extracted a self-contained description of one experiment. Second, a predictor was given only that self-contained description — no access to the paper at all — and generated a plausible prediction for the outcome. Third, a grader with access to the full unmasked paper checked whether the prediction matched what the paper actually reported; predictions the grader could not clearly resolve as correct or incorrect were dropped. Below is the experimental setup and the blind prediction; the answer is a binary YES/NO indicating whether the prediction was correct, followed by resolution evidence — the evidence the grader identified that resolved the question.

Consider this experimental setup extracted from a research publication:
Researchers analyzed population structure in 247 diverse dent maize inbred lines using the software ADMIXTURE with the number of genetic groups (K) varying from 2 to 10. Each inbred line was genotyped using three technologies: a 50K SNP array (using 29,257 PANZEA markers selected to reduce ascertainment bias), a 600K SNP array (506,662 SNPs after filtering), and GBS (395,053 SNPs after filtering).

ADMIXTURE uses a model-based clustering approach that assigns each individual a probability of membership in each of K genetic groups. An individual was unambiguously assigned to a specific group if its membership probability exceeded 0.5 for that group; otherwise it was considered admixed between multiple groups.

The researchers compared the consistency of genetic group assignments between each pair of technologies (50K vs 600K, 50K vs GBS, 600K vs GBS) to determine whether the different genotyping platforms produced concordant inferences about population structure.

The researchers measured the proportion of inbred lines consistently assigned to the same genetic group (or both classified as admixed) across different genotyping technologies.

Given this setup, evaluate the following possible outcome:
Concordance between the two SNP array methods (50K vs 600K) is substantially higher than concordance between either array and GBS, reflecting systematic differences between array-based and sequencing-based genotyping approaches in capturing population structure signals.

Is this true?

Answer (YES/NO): NO